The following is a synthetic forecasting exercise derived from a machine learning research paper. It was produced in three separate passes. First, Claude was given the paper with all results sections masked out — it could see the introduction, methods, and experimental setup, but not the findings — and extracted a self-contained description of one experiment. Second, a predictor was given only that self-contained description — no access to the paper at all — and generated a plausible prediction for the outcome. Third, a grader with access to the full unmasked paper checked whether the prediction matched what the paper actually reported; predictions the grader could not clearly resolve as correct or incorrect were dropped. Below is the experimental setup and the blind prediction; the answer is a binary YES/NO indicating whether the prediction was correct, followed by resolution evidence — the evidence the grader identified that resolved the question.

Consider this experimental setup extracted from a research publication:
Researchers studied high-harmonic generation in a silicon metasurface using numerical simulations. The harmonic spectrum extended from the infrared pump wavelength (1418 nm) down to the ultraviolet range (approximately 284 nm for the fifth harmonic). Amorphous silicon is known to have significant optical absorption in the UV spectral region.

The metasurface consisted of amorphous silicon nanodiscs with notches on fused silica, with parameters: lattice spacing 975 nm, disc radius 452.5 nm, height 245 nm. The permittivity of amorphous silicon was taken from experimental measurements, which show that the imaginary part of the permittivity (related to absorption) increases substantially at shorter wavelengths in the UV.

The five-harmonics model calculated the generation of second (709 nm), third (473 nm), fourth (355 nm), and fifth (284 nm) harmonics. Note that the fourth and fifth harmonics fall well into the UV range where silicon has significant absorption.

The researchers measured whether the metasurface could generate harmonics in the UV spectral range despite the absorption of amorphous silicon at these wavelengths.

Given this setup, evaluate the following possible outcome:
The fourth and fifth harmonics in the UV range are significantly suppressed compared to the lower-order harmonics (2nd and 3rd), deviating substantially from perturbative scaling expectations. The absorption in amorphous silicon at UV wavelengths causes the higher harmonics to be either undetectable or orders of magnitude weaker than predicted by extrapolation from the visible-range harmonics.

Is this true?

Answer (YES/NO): NO